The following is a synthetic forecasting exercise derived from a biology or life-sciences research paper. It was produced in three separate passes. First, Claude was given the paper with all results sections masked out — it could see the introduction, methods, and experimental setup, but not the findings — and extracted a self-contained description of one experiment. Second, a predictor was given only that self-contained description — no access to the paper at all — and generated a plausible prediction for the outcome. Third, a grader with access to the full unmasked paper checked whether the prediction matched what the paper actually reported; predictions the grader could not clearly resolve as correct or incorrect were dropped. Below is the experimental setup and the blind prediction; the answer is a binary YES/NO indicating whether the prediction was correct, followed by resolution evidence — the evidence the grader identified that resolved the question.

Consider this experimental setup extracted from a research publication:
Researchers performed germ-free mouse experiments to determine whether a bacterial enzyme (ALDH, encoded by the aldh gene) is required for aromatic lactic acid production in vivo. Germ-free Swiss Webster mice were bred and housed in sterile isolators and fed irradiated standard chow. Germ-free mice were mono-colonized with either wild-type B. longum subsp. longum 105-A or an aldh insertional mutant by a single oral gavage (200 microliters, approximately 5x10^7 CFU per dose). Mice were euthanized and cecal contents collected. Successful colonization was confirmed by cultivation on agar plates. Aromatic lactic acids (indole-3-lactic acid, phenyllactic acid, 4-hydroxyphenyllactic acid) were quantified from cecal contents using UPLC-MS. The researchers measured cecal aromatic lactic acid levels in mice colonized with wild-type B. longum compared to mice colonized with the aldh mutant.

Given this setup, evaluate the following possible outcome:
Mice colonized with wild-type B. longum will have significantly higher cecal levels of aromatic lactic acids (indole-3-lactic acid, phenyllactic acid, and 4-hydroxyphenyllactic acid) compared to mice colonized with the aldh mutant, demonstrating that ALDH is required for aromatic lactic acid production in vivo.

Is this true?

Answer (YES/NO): YES